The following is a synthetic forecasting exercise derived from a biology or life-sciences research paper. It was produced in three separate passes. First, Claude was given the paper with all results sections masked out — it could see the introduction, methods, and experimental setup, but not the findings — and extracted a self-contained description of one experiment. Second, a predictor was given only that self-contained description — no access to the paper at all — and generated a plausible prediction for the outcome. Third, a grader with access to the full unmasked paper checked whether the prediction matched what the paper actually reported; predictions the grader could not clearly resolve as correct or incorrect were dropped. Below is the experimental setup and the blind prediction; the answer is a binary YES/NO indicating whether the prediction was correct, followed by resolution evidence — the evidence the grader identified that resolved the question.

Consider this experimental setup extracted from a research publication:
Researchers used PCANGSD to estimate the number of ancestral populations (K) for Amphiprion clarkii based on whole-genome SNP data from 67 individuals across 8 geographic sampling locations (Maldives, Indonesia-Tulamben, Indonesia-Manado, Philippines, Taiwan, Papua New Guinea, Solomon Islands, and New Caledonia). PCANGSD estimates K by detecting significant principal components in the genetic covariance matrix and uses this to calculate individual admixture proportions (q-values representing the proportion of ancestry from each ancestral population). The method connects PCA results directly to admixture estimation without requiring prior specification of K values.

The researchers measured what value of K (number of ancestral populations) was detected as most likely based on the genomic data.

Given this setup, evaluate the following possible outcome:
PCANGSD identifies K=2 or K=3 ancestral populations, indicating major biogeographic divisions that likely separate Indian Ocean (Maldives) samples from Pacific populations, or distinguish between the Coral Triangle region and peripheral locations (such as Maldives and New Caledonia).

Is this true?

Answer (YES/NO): NO